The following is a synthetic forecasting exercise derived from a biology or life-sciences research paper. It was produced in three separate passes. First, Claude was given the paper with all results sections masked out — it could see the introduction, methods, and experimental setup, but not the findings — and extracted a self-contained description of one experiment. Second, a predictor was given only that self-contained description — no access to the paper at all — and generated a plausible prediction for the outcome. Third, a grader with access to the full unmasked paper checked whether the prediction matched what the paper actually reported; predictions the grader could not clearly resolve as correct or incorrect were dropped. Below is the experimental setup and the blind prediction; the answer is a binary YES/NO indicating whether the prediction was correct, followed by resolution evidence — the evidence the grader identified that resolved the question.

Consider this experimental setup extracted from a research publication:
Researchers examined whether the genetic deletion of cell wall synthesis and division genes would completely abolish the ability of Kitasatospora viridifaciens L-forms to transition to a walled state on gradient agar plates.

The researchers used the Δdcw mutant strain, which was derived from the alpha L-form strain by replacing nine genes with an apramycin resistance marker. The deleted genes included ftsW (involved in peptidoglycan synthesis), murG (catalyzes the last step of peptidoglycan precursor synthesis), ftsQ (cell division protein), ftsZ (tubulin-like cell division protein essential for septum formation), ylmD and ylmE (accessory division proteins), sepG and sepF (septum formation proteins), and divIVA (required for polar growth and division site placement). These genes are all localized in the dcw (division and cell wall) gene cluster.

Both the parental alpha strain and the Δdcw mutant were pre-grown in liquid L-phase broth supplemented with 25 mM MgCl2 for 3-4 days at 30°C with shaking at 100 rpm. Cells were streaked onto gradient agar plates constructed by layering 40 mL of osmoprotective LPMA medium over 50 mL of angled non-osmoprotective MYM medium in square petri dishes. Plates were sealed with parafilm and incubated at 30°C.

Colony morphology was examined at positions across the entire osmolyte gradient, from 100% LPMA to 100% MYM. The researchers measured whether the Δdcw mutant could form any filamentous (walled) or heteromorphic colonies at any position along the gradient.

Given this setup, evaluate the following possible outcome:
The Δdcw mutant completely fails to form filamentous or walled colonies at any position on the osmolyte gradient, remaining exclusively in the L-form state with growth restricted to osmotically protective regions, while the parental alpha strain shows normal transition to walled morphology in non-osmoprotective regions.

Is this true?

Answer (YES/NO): YES